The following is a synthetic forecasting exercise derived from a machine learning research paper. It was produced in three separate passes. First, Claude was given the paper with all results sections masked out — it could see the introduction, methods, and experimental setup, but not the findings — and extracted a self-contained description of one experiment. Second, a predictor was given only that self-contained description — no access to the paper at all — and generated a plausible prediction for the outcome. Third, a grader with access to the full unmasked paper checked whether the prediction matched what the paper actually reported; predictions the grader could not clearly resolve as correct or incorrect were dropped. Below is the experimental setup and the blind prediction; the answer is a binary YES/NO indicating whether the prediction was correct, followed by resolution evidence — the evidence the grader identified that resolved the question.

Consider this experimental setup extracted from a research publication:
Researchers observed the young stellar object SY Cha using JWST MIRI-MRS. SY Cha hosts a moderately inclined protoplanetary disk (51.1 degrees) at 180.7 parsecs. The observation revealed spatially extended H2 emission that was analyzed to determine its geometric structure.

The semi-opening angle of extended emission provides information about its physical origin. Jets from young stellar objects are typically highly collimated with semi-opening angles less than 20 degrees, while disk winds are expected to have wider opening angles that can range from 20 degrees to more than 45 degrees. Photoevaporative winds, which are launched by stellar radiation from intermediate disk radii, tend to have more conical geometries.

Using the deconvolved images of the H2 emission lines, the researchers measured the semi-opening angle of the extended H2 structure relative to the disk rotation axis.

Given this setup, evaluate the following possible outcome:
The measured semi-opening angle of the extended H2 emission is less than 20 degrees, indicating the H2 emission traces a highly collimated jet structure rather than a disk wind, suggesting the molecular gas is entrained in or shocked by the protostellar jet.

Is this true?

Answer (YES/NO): NO